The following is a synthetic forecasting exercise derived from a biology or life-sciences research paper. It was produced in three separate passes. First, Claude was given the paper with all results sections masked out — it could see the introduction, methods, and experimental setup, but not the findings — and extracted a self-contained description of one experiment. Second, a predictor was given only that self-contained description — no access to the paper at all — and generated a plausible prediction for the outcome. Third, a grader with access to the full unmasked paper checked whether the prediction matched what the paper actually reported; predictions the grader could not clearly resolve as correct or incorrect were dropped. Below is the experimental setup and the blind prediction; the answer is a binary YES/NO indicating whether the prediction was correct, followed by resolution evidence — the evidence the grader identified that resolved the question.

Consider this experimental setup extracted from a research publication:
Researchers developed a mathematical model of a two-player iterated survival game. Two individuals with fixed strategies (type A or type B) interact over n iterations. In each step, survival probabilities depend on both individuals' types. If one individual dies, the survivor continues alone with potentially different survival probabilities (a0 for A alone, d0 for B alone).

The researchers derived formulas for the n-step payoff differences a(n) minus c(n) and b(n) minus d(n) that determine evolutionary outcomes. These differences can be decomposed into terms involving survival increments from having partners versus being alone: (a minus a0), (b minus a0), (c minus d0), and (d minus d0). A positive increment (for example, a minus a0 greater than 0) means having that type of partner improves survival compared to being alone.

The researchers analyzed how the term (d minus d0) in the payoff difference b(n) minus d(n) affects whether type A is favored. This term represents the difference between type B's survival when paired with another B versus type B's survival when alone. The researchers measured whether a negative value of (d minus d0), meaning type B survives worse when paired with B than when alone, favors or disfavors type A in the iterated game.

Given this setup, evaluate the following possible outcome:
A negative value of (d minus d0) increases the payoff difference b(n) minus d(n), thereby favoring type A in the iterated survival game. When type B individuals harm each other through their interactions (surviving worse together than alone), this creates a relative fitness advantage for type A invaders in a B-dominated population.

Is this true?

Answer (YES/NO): YES